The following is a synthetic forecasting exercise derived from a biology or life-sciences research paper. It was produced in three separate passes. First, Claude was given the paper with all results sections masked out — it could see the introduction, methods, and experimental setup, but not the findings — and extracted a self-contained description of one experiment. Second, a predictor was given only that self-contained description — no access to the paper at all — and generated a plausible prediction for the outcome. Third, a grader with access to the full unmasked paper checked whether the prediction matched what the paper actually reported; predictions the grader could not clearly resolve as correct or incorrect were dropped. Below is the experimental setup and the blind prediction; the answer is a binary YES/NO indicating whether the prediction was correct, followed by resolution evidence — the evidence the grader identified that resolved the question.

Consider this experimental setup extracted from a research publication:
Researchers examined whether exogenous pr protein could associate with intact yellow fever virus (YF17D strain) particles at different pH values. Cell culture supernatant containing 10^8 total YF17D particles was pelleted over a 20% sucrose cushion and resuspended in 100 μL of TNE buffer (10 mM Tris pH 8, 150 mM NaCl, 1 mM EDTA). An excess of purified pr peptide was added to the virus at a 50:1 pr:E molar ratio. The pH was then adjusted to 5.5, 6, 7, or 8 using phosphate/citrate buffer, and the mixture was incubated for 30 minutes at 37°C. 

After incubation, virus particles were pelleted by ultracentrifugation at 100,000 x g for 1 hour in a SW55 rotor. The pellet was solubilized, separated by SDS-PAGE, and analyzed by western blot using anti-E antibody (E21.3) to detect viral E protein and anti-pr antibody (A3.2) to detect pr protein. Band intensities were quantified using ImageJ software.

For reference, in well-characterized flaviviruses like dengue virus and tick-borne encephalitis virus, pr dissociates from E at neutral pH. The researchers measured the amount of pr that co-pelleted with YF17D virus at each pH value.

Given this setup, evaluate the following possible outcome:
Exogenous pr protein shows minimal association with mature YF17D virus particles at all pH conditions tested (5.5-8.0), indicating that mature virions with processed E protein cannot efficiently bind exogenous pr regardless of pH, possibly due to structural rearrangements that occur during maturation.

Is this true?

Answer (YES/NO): NO